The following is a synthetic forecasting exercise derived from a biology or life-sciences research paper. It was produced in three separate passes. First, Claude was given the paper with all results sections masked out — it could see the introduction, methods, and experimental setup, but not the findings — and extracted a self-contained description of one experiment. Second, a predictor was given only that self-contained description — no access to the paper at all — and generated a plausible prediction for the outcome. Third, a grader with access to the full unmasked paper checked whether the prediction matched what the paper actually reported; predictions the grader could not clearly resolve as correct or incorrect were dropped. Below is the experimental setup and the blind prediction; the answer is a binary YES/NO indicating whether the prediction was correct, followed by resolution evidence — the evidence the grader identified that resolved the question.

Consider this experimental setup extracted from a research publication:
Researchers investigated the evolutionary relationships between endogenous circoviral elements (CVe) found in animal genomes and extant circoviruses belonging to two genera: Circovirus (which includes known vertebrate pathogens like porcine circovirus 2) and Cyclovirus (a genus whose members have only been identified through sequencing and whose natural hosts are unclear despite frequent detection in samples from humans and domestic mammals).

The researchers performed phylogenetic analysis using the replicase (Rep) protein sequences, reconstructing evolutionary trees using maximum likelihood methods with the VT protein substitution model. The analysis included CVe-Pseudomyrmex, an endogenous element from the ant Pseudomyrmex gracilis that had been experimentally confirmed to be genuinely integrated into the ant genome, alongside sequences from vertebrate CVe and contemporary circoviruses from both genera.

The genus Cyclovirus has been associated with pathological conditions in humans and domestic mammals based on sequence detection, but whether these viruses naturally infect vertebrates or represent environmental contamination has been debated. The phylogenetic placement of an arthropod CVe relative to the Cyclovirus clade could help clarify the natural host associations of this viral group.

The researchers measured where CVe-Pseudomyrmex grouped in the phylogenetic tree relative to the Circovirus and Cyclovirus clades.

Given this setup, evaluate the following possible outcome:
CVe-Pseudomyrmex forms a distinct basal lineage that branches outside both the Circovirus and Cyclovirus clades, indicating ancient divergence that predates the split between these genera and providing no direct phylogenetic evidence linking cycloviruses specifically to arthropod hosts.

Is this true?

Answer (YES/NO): NO